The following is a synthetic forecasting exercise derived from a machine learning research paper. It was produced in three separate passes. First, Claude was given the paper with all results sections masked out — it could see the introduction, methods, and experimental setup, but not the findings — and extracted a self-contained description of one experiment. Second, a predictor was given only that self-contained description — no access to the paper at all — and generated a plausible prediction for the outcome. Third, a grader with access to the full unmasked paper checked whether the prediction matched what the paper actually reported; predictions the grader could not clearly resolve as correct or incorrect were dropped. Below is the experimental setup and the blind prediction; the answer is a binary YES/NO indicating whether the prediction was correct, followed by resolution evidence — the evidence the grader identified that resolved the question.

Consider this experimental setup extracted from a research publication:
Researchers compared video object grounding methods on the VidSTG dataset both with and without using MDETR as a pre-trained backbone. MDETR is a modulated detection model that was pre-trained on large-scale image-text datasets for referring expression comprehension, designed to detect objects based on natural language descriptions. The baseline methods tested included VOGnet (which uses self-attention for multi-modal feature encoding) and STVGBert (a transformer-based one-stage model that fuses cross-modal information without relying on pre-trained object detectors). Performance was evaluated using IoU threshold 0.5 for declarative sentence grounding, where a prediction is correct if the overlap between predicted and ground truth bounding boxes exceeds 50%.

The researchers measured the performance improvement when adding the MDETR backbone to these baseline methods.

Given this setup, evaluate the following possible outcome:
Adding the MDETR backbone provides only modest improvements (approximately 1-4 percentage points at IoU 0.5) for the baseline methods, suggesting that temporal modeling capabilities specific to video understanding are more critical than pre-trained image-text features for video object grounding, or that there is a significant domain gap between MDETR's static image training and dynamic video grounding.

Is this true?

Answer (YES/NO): NO